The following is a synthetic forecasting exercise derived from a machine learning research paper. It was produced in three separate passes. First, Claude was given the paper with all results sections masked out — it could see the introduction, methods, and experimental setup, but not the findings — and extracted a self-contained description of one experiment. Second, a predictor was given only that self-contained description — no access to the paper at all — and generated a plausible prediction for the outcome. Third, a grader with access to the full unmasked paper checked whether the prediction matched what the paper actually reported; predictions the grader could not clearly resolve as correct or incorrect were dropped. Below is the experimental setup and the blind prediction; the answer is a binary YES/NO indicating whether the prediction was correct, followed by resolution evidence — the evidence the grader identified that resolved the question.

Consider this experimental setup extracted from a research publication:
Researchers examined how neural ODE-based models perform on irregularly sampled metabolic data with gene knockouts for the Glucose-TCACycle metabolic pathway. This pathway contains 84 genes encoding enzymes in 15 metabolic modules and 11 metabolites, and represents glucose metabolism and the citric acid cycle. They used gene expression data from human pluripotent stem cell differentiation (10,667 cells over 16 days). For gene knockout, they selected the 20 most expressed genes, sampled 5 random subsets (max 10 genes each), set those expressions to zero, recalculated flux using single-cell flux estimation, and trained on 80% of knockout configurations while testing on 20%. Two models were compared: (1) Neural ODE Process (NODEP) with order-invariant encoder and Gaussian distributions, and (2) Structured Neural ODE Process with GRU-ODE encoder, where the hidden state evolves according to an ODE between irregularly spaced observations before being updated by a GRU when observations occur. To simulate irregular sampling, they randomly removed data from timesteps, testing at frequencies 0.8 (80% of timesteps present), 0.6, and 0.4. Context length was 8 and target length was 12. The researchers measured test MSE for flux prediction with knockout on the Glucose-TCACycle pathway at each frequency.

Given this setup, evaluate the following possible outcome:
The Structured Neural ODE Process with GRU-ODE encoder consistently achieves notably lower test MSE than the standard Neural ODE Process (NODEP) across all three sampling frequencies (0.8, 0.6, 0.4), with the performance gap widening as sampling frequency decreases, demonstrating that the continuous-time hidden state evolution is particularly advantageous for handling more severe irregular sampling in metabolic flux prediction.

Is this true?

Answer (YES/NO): NO